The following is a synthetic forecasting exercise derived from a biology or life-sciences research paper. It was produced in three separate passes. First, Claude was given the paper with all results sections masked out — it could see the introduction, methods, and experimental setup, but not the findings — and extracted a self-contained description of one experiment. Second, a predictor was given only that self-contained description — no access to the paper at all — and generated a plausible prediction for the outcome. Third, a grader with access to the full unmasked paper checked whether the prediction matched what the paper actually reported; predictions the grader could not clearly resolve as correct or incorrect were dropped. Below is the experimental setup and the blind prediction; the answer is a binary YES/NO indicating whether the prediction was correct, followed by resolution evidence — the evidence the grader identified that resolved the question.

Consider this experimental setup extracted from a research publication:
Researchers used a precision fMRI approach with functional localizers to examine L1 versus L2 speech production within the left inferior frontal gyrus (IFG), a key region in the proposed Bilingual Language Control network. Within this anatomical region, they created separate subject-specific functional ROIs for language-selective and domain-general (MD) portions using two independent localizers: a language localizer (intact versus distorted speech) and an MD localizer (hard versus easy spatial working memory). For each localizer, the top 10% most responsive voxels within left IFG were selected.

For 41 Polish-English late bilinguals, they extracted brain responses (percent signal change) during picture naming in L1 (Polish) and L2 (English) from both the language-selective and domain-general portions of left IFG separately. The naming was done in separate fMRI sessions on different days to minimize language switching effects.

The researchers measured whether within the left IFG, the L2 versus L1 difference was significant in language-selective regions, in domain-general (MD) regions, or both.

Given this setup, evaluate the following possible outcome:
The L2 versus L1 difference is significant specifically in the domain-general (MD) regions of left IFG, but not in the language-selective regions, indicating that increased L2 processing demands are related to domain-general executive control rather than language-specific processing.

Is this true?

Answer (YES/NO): NO